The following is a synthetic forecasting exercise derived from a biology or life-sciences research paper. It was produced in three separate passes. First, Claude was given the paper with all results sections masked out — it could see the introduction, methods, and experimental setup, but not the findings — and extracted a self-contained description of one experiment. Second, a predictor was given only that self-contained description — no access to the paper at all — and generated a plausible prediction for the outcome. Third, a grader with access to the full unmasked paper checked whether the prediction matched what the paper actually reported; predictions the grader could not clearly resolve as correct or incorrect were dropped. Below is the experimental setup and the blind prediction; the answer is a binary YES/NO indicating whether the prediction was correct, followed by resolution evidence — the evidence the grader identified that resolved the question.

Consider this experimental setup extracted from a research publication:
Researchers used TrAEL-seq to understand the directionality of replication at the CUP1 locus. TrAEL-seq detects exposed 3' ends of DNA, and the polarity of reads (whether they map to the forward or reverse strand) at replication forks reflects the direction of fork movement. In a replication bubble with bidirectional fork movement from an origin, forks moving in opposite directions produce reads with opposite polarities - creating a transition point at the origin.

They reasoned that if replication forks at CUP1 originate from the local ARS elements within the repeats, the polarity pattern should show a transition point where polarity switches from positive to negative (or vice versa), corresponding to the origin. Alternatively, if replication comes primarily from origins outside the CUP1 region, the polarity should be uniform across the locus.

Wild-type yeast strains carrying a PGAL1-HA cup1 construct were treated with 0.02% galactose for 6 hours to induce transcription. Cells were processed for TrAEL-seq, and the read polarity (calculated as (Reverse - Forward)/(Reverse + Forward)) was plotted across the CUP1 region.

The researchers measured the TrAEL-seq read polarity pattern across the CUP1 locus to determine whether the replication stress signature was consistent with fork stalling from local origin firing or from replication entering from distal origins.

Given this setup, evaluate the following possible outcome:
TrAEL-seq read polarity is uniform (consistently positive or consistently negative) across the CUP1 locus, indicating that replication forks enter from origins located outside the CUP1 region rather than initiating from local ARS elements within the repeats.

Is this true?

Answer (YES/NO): NO